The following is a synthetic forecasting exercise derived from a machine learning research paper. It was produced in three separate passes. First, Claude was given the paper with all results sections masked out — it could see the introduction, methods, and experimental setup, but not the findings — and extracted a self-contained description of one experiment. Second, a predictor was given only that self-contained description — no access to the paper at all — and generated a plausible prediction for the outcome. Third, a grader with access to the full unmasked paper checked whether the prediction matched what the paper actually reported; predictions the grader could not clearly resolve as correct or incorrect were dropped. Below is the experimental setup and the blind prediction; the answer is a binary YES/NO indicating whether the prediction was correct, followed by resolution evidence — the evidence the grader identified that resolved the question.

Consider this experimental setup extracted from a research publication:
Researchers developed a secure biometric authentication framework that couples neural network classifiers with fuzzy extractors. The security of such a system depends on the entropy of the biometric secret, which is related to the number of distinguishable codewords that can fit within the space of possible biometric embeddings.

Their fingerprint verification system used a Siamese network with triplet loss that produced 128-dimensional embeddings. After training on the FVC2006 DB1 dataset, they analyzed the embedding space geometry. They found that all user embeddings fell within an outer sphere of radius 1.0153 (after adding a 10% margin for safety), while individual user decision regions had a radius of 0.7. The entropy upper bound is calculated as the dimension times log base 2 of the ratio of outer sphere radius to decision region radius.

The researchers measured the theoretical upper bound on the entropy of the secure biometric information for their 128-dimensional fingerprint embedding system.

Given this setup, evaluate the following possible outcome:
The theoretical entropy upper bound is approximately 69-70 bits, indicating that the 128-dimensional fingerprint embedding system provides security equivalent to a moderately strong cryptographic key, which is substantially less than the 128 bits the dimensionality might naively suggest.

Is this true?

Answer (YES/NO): NO